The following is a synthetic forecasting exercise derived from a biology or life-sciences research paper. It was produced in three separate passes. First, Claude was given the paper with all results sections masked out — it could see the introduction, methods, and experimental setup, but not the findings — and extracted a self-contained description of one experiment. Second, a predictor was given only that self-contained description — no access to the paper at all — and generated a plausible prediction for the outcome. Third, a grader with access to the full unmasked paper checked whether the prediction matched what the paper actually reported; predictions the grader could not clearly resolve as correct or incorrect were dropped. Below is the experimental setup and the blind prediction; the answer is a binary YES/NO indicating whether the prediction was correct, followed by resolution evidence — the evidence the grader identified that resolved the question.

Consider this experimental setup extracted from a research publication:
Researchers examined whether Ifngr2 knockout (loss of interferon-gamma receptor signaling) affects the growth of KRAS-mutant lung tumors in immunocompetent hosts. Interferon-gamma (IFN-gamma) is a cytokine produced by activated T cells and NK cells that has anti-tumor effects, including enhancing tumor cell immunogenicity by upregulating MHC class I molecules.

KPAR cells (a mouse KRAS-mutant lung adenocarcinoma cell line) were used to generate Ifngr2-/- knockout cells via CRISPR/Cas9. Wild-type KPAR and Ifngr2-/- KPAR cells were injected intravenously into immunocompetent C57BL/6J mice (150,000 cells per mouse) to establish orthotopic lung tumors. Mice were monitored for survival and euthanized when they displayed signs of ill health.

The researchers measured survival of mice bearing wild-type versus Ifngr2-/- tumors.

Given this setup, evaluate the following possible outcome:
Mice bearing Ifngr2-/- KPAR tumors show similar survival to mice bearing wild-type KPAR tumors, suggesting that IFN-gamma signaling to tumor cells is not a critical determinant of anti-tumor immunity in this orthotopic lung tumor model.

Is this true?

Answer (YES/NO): NO